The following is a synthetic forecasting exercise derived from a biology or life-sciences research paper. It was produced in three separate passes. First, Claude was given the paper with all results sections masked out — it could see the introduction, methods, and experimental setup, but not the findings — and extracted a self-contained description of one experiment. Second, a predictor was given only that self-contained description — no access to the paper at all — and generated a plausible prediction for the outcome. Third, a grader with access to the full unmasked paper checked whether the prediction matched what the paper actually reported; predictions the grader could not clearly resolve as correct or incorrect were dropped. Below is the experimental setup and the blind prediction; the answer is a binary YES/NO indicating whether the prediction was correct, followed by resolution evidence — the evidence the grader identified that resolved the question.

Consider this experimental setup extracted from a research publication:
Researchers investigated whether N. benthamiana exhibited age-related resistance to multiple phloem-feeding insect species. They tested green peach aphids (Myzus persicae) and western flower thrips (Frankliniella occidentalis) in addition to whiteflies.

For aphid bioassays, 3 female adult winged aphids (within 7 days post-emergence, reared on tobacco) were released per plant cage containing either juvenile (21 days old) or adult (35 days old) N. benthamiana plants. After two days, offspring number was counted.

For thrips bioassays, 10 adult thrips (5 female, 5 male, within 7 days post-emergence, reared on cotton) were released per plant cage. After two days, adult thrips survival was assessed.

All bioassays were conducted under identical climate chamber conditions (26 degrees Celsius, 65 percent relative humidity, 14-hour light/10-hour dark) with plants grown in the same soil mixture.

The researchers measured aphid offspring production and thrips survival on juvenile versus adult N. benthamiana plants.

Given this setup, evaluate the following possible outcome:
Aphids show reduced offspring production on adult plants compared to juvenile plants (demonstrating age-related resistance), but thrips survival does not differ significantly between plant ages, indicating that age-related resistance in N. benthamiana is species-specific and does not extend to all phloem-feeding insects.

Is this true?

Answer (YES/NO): NO